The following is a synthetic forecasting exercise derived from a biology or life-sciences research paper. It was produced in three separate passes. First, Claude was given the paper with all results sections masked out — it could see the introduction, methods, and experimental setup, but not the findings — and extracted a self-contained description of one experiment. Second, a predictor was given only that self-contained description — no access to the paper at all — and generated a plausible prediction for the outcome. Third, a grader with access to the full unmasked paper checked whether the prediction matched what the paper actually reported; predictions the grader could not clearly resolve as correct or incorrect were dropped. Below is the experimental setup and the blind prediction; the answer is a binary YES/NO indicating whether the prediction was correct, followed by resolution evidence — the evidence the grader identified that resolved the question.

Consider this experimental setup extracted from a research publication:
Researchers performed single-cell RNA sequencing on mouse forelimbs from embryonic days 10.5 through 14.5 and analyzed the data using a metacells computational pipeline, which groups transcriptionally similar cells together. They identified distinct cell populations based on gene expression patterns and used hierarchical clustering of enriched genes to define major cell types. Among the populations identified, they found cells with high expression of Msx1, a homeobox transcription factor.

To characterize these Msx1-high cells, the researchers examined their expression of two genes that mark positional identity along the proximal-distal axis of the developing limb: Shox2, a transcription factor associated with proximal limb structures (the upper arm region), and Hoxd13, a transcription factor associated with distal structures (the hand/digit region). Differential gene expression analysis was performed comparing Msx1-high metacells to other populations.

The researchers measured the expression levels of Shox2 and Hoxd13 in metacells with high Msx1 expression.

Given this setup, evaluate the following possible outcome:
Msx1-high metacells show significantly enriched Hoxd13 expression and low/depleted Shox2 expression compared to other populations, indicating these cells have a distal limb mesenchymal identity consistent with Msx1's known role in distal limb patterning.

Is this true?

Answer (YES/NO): NO